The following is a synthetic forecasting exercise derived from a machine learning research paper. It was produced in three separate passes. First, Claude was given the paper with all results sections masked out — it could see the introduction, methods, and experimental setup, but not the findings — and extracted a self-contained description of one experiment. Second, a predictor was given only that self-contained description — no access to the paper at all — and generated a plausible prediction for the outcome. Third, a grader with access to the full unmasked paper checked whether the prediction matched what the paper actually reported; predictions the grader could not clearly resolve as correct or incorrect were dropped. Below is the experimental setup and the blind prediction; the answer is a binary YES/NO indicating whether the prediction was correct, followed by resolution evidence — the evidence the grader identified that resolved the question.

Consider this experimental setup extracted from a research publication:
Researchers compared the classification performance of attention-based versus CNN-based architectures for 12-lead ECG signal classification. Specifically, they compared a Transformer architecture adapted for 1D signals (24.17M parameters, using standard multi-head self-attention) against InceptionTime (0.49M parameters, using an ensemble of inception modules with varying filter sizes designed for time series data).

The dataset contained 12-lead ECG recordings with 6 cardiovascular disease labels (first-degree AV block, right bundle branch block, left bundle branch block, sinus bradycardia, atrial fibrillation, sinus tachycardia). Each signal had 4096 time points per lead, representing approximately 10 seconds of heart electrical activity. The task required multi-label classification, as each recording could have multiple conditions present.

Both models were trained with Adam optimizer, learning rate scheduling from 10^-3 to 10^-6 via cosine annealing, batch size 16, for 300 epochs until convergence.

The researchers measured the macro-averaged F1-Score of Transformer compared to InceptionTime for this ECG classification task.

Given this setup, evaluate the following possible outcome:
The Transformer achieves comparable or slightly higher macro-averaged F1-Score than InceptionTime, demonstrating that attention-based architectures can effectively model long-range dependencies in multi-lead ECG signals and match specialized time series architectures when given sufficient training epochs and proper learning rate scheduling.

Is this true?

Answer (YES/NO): YES